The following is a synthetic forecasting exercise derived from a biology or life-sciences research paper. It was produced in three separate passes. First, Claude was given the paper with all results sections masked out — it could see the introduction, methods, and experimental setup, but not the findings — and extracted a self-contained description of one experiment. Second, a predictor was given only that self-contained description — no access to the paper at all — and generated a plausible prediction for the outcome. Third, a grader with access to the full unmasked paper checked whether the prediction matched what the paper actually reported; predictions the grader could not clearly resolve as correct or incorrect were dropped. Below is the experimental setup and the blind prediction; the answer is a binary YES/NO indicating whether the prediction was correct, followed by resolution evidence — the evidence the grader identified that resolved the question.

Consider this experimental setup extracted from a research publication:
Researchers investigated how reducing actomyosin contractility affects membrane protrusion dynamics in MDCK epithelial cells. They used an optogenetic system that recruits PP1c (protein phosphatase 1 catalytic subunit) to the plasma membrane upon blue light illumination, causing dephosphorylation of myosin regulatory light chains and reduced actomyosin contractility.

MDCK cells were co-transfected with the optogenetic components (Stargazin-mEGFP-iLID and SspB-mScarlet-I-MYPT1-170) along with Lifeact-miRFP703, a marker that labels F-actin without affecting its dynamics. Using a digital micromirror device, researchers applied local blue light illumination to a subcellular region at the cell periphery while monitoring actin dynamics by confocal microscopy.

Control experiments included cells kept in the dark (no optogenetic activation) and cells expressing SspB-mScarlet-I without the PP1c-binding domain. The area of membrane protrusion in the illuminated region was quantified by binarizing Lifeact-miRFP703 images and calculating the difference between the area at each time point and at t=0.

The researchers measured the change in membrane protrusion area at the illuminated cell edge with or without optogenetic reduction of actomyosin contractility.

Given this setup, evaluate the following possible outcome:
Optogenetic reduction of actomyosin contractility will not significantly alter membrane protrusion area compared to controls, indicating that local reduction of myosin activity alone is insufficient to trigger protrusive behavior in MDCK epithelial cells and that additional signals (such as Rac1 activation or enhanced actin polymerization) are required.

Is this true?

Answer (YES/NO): NO